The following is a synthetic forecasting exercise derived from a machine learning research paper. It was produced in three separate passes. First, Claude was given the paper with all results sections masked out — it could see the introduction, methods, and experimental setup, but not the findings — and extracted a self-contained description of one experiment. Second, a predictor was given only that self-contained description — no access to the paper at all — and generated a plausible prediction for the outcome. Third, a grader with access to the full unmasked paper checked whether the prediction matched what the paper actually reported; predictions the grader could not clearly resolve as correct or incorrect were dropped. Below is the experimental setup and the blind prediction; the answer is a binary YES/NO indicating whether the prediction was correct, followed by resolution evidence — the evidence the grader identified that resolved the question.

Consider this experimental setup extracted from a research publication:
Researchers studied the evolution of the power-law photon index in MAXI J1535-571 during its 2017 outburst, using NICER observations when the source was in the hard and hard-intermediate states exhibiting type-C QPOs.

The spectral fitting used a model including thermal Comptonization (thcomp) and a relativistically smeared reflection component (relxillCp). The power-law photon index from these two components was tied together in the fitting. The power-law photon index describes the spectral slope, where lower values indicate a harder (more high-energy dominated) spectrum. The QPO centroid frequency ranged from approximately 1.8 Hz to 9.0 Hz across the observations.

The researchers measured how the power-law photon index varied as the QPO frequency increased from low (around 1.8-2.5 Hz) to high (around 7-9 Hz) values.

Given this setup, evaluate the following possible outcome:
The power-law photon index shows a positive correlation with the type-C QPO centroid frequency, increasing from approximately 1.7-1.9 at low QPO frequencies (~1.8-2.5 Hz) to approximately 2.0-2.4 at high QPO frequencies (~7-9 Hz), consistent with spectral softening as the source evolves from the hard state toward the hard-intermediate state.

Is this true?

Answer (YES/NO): NO